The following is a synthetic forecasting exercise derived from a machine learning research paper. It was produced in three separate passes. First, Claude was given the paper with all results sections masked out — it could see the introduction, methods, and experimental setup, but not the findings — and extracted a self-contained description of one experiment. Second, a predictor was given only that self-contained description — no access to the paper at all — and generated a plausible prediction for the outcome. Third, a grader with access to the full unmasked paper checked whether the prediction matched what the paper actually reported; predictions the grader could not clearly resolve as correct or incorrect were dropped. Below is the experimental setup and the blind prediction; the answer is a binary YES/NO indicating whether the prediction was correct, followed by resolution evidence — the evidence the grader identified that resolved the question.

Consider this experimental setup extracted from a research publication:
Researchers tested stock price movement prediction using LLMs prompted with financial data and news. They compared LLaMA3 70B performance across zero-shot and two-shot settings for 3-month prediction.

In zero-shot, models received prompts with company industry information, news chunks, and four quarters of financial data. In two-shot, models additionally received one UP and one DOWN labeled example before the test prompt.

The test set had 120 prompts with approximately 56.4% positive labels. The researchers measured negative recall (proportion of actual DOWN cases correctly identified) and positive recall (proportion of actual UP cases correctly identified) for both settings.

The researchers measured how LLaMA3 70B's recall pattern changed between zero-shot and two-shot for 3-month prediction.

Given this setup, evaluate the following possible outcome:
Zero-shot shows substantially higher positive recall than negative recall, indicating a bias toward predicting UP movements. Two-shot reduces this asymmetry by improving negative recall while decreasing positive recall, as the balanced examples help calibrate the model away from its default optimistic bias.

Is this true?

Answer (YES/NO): NO